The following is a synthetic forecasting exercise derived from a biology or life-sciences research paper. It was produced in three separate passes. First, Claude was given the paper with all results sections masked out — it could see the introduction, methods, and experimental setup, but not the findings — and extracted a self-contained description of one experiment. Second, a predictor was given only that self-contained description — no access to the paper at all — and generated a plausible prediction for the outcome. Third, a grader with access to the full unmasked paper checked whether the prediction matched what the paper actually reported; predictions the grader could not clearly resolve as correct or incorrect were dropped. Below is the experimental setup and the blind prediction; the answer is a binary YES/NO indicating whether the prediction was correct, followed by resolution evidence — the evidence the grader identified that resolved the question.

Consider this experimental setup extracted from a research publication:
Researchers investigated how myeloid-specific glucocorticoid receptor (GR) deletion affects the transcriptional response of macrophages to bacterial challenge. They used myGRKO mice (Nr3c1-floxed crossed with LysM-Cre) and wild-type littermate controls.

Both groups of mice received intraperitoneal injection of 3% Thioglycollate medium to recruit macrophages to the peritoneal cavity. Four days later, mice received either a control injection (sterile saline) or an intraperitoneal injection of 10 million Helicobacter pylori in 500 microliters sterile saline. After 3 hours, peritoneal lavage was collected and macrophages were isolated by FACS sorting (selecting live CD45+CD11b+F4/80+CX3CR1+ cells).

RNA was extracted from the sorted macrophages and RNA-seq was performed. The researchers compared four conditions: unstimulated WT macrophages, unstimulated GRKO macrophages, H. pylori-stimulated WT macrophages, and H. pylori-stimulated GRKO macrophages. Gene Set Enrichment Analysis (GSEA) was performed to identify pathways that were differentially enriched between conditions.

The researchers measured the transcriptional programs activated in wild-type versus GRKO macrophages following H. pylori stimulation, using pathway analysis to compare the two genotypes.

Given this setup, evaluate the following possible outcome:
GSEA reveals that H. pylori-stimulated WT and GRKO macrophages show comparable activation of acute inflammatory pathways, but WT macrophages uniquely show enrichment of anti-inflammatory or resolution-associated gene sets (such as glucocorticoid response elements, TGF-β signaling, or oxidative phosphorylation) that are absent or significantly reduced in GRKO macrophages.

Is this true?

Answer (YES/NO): NO